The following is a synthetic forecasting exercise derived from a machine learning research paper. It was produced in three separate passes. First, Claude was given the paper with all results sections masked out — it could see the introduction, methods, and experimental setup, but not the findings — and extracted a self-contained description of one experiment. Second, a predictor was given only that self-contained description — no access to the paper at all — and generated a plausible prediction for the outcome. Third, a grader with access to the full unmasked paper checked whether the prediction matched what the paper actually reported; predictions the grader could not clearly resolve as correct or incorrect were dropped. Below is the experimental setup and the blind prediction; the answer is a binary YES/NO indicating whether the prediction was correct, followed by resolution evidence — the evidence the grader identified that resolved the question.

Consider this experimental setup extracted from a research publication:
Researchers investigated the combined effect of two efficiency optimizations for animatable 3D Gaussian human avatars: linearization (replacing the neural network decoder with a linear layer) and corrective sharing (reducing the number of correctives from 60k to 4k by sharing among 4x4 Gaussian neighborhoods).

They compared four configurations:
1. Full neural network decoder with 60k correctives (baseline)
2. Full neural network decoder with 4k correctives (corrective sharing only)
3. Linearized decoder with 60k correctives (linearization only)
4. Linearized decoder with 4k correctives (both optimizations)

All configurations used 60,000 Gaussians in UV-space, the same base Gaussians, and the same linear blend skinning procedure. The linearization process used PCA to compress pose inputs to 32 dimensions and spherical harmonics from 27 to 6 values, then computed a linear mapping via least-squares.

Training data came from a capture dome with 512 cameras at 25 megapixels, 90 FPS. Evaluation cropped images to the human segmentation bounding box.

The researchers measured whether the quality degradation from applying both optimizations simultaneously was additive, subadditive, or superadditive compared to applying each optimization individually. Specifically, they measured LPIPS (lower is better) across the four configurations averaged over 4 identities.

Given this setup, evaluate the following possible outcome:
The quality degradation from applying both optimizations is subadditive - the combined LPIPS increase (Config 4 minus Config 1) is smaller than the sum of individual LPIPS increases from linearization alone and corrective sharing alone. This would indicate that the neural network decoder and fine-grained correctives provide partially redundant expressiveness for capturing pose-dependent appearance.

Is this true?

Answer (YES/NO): YES